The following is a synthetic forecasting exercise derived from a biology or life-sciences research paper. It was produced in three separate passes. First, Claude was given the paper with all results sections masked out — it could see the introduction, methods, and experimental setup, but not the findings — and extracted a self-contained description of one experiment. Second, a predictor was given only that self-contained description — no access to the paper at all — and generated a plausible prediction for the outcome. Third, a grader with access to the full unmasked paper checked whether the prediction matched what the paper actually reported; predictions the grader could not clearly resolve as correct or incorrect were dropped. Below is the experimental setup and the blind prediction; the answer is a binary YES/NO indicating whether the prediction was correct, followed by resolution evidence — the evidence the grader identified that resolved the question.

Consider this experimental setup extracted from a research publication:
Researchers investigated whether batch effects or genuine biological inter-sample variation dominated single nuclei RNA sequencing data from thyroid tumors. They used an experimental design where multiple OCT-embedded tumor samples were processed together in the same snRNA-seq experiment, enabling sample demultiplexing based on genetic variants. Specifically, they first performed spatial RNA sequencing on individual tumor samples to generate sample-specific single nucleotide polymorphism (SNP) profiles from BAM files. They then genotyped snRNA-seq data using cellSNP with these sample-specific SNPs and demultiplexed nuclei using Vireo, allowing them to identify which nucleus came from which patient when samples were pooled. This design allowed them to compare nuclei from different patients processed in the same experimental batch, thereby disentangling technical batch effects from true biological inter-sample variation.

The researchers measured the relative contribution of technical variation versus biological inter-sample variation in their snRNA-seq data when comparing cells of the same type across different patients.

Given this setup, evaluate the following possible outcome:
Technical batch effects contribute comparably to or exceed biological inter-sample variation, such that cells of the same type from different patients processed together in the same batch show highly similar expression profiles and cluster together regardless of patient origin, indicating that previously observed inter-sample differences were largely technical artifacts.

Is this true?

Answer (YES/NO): NO